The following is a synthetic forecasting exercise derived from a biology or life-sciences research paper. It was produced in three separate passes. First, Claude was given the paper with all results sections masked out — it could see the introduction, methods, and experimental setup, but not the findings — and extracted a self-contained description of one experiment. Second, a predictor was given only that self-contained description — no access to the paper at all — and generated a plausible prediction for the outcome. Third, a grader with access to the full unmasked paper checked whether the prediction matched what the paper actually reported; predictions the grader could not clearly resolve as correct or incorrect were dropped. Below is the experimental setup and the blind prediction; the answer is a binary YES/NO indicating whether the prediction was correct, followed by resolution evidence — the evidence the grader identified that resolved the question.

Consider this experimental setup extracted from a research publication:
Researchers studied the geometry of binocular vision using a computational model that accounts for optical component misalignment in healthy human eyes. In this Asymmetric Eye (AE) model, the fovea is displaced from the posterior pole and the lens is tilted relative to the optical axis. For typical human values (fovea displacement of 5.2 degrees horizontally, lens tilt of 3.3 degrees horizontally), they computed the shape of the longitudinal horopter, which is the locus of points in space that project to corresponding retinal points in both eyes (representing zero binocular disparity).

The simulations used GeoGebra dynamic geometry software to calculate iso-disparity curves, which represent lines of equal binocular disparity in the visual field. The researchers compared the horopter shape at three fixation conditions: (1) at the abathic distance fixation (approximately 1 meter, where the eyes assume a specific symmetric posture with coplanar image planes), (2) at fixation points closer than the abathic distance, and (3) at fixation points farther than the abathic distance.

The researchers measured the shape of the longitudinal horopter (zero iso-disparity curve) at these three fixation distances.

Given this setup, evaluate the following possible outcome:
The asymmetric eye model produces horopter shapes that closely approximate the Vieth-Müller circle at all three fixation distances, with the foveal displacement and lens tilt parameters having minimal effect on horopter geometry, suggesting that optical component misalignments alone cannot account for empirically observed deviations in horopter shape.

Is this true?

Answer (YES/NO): NO